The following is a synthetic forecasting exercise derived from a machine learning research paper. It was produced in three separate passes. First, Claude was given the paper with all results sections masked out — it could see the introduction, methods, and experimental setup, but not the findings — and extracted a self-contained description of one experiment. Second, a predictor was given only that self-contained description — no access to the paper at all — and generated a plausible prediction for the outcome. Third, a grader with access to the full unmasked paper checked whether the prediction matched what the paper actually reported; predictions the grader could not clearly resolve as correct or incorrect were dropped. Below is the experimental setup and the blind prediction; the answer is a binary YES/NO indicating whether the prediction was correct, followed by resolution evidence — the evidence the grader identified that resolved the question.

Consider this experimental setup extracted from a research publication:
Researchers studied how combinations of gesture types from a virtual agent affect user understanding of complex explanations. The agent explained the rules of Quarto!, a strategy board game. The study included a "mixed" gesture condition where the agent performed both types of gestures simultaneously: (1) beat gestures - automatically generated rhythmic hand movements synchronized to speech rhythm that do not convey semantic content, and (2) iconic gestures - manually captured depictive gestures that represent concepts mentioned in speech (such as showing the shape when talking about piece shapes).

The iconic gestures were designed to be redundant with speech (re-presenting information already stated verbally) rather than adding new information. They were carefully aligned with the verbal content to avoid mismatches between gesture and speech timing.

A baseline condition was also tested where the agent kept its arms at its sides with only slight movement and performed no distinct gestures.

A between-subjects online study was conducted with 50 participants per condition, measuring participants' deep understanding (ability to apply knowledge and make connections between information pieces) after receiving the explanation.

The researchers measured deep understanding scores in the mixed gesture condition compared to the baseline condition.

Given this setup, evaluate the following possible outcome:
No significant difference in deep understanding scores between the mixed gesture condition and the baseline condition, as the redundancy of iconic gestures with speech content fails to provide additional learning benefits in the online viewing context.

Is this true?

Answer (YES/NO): YES